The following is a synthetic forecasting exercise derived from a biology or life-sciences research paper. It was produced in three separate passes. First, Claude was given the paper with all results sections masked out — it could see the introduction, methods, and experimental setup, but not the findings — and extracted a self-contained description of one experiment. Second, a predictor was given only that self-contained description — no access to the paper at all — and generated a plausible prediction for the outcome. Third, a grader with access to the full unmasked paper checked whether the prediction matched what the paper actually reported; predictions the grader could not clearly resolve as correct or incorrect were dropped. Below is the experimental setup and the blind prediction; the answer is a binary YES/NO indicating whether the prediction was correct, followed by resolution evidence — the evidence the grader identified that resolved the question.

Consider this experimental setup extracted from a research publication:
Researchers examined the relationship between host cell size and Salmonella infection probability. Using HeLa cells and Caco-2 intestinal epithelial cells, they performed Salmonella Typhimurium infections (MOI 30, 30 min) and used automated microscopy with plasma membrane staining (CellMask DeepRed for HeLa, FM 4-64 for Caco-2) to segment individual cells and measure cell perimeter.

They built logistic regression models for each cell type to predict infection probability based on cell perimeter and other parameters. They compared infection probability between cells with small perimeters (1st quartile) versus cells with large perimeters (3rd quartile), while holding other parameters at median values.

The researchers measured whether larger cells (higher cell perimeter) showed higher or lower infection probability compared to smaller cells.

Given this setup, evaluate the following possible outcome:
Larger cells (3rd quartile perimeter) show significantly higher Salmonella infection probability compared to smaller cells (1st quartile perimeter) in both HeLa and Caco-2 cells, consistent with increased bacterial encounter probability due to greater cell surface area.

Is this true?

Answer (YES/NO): YES